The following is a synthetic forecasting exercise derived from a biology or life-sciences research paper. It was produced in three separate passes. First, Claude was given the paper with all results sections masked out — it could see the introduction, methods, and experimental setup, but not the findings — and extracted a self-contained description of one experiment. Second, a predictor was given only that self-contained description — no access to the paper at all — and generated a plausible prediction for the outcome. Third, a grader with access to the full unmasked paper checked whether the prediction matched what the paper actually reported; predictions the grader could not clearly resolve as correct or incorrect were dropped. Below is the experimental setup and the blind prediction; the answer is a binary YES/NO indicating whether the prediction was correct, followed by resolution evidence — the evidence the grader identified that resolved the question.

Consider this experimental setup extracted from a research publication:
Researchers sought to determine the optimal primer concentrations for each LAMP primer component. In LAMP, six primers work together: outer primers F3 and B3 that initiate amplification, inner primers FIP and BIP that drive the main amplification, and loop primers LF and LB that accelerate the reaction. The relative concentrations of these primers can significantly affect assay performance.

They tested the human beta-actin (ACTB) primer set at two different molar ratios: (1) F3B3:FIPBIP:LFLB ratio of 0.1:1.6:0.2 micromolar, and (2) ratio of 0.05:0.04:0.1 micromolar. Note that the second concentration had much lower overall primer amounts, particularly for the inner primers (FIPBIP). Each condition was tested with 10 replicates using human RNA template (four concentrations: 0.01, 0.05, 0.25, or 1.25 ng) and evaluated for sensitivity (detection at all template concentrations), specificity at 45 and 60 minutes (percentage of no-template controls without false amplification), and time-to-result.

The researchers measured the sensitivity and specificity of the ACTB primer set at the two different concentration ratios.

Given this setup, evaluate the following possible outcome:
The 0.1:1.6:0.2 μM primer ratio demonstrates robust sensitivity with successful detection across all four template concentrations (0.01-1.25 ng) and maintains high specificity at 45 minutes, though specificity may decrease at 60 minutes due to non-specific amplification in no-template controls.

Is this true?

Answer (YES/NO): NO